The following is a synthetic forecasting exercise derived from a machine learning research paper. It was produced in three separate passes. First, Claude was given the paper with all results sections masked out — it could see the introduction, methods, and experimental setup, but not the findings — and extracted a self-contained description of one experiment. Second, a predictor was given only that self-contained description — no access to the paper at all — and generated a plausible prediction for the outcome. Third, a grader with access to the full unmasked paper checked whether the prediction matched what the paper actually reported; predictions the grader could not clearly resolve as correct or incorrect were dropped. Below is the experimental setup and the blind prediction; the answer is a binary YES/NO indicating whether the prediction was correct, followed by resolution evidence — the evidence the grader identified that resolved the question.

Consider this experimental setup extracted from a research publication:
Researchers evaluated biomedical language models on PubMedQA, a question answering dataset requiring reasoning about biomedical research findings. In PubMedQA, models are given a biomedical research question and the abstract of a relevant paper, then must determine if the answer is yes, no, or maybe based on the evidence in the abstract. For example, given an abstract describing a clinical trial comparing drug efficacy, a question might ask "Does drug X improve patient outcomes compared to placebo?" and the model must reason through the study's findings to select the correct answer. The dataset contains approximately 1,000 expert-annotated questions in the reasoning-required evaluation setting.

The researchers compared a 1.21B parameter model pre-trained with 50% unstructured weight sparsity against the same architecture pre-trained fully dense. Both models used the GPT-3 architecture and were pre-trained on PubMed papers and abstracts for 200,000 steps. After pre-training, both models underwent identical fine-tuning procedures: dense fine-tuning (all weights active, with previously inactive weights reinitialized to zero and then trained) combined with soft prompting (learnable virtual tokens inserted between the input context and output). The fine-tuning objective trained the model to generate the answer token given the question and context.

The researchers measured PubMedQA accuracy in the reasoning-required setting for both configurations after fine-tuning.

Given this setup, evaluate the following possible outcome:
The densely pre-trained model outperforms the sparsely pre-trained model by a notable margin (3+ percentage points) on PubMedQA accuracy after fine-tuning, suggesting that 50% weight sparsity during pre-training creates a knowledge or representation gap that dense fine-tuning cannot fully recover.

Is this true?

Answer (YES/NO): NO